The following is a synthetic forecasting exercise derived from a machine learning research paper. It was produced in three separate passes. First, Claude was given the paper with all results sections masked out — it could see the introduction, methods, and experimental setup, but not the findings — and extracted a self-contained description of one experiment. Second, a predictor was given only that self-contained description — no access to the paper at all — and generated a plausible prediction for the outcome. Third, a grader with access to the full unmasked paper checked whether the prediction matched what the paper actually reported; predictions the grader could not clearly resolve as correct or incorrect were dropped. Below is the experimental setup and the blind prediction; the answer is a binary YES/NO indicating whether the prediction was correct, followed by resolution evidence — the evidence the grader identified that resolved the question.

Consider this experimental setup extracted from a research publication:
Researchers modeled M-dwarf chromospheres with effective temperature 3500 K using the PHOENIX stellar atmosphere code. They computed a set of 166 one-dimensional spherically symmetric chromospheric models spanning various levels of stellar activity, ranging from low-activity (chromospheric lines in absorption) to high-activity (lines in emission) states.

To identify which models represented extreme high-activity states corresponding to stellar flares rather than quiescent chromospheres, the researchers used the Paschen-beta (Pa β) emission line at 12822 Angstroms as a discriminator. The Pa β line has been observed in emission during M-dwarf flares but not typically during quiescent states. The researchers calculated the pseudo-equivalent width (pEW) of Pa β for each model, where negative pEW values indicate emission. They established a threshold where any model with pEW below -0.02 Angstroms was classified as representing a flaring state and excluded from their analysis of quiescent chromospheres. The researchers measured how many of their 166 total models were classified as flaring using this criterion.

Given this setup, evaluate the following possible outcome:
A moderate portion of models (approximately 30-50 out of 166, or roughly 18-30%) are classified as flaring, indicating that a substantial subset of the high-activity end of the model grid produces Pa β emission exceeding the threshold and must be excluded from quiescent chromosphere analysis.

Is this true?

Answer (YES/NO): NO